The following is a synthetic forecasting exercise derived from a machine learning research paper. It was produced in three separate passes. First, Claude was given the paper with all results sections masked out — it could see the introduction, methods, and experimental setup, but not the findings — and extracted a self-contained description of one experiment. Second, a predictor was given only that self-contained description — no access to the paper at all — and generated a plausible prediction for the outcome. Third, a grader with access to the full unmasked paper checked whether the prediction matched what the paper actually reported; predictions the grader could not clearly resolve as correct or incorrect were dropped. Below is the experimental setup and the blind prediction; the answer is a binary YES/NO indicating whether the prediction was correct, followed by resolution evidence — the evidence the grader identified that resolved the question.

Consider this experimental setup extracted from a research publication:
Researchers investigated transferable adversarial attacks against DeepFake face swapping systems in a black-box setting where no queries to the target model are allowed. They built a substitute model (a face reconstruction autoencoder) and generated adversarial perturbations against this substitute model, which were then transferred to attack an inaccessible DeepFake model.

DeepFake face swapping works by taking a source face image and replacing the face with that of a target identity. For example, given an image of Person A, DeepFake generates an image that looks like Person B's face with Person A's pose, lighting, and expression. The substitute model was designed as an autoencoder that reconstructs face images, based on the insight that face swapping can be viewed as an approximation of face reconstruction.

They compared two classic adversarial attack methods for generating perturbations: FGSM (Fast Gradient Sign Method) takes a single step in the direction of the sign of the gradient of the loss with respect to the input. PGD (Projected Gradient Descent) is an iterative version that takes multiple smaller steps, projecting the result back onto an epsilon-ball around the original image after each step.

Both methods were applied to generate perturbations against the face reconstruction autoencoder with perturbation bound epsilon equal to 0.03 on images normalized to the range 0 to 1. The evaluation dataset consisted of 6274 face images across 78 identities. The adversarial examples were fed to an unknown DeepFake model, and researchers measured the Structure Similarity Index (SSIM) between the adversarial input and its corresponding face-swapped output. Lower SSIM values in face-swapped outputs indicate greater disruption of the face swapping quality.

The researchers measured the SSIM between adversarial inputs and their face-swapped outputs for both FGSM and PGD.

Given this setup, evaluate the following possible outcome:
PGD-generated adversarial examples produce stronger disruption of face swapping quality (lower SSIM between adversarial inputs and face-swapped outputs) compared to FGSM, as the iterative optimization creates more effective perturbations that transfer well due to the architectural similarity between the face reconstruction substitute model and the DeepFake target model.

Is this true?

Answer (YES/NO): YES